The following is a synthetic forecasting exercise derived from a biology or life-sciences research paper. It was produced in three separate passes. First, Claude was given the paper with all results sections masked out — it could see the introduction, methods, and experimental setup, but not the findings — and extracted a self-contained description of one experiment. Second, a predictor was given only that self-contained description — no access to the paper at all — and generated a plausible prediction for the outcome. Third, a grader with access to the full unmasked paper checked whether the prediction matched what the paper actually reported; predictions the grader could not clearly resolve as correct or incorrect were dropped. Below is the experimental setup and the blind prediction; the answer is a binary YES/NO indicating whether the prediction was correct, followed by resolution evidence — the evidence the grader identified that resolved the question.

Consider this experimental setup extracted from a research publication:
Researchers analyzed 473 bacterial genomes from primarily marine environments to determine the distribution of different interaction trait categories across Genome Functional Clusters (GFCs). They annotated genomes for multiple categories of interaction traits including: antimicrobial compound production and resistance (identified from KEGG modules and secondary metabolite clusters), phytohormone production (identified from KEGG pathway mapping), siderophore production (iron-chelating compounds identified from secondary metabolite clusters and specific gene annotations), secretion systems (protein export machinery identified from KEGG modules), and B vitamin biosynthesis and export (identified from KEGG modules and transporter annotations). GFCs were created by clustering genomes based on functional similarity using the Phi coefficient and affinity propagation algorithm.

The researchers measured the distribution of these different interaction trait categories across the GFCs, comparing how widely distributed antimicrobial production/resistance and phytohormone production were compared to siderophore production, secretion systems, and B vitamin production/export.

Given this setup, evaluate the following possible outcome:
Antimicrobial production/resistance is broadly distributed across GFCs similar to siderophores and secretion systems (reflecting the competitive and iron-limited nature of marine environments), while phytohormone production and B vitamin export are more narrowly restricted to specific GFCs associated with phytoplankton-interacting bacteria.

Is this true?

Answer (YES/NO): NO